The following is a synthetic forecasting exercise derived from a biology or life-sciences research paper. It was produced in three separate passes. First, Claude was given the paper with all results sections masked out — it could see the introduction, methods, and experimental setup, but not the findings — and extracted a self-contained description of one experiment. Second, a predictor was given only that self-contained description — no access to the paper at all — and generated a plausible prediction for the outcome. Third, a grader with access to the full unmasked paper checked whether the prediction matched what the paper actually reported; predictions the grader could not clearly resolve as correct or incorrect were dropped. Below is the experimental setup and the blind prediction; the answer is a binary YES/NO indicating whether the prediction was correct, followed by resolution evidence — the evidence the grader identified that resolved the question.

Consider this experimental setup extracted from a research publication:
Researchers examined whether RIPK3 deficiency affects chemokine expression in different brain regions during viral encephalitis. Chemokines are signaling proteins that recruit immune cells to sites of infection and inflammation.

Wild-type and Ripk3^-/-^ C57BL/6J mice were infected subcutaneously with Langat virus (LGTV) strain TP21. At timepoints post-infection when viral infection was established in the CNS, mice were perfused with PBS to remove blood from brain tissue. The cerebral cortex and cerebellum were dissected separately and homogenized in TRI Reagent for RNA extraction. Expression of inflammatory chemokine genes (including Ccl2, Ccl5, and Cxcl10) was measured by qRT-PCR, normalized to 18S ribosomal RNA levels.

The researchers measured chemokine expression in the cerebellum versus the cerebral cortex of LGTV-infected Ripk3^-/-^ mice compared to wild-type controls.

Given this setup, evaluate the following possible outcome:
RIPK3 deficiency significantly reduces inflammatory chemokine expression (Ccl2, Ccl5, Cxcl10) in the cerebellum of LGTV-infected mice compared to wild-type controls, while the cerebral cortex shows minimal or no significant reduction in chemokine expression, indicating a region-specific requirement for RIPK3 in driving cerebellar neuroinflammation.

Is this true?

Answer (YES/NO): YES